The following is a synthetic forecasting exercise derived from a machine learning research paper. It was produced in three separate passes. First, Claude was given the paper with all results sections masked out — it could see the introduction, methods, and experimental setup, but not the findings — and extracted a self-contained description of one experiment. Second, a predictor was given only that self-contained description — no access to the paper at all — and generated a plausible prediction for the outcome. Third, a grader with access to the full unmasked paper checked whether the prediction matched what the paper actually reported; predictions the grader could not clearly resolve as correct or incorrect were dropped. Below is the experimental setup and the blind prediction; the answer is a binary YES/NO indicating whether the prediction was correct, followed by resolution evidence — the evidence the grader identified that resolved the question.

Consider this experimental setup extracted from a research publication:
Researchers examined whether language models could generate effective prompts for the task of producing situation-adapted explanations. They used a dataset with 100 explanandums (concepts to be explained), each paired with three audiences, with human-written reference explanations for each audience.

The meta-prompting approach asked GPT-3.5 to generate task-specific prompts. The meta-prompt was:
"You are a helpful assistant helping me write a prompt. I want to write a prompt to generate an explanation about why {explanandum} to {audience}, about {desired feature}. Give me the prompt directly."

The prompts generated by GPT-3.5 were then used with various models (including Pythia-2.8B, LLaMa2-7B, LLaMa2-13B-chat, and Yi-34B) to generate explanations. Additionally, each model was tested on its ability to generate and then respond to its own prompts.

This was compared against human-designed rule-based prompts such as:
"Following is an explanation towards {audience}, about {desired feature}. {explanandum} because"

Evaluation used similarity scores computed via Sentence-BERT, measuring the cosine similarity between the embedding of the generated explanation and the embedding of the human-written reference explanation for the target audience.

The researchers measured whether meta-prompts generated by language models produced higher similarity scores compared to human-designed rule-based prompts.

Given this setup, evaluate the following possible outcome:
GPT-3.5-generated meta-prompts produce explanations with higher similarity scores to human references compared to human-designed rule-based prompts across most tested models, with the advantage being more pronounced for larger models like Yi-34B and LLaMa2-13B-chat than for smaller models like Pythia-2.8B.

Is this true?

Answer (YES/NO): NO